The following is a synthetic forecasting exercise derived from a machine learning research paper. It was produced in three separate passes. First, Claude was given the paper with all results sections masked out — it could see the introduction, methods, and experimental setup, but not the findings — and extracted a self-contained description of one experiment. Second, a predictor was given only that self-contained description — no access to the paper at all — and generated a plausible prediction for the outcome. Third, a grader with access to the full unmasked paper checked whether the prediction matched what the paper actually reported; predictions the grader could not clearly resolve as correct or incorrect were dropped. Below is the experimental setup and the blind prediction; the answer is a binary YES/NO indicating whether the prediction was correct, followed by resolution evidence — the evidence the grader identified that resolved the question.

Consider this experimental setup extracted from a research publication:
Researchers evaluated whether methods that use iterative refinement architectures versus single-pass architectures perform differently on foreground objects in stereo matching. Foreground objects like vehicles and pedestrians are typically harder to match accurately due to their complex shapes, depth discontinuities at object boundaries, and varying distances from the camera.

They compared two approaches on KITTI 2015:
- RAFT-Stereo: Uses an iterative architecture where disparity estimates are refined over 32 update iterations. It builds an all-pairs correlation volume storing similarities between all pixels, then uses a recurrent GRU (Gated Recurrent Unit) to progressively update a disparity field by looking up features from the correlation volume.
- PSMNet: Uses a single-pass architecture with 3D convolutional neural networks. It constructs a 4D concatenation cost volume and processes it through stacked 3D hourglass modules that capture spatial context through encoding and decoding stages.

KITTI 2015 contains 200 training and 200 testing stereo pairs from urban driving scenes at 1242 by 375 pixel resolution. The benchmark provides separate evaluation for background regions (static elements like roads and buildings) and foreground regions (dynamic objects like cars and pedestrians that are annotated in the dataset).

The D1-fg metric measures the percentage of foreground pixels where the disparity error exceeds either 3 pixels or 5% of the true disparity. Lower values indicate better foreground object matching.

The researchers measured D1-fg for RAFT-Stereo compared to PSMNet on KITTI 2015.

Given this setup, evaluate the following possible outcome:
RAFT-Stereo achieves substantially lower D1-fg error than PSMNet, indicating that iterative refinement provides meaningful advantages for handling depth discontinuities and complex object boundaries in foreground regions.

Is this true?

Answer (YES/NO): YES